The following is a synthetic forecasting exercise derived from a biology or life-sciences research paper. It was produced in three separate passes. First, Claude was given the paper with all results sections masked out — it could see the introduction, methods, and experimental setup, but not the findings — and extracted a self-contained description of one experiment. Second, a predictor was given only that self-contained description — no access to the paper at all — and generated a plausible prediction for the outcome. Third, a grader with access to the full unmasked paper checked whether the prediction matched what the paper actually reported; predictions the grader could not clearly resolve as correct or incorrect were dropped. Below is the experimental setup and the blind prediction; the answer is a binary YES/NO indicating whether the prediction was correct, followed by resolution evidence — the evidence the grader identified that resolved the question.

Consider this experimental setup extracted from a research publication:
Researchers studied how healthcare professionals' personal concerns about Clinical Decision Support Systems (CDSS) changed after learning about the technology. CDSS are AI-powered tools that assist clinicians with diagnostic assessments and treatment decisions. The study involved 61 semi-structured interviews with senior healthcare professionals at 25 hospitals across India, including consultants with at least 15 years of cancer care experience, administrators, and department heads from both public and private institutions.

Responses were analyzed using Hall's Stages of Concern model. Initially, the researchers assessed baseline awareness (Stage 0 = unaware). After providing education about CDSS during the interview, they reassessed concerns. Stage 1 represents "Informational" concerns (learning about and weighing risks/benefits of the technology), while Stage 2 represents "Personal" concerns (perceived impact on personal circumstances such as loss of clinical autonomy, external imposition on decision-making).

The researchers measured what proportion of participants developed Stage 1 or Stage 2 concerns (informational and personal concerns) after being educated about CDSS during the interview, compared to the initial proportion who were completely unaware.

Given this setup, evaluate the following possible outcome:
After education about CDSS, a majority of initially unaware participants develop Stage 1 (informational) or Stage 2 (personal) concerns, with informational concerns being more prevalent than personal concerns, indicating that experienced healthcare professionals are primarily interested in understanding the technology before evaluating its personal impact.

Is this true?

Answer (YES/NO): NO